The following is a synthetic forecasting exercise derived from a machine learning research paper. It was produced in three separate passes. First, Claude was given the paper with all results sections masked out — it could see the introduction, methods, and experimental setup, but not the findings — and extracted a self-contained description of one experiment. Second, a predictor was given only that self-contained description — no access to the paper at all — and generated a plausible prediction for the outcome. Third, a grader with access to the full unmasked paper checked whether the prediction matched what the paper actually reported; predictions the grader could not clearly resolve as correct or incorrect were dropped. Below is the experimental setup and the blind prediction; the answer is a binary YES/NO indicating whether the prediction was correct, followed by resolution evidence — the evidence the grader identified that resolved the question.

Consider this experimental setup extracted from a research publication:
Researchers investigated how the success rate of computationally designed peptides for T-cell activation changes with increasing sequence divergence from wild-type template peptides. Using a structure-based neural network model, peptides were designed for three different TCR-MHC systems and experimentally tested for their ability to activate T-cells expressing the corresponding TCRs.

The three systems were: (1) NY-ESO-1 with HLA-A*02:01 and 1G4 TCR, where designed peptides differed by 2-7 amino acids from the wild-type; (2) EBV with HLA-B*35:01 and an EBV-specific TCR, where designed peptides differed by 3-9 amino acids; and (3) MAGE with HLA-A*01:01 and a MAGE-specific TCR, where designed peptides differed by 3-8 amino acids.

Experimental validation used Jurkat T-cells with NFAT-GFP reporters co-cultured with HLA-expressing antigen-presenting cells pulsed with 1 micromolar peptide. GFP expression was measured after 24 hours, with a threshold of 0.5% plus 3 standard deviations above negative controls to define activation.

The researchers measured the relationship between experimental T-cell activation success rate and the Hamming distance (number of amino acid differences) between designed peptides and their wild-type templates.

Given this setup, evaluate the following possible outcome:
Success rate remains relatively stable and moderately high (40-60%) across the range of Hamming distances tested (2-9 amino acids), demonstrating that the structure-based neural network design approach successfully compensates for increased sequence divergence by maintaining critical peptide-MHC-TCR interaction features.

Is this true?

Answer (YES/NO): NO